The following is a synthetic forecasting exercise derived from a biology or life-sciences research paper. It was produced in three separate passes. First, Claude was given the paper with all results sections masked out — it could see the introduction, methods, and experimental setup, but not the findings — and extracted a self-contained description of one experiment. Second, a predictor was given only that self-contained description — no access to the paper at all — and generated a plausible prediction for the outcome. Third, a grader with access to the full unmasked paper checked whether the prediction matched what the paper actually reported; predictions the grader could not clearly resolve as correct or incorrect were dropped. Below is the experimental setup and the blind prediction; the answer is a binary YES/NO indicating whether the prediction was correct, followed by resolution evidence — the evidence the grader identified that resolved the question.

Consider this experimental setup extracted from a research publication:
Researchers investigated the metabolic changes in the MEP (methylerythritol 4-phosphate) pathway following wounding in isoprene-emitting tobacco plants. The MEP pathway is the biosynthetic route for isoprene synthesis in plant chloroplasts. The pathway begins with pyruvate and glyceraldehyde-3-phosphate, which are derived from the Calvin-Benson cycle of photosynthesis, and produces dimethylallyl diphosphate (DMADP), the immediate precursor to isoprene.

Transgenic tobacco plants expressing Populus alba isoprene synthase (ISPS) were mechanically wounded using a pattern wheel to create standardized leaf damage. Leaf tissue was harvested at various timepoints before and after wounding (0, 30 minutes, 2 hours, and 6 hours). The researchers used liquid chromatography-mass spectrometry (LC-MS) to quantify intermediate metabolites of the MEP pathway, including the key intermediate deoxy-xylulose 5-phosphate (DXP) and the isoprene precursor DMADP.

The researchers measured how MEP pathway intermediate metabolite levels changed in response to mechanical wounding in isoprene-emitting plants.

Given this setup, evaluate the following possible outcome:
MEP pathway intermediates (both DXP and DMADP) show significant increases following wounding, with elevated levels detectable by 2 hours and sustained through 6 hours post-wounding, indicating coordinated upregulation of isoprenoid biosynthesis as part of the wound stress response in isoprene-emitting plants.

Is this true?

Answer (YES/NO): NO